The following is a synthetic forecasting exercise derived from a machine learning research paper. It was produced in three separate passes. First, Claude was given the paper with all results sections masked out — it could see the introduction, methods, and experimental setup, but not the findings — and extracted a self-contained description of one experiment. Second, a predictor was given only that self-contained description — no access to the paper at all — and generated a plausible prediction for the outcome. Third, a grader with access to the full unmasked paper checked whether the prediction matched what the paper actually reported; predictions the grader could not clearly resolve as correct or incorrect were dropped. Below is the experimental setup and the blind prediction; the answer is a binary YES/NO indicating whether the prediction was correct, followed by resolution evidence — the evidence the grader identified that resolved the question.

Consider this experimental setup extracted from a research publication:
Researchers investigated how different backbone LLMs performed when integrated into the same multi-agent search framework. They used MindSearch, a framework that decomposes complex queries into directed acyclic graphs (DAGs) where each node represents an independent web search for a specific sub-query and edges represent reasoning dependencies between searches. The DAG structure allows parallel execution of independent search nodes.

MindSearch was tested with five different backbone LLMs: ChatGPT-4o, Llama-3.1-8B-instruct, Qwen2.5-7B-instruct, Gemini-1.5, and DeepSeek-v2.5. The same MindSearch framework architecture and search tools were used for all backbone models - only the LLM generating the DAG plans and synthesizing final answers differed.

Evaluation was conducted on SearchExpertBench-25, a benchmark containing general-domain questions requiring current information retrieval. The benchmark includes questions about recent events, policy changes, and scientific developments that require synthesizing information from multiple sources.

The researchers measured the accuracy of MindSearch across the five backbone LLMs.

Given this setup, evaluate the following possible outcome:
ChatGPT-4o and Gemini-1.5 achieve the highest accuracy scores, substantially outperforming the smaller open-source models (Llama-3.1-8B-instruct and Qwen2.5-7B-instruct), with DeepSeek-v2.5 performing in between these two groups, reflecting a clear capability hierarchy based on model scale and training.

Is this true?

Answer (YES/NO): NO